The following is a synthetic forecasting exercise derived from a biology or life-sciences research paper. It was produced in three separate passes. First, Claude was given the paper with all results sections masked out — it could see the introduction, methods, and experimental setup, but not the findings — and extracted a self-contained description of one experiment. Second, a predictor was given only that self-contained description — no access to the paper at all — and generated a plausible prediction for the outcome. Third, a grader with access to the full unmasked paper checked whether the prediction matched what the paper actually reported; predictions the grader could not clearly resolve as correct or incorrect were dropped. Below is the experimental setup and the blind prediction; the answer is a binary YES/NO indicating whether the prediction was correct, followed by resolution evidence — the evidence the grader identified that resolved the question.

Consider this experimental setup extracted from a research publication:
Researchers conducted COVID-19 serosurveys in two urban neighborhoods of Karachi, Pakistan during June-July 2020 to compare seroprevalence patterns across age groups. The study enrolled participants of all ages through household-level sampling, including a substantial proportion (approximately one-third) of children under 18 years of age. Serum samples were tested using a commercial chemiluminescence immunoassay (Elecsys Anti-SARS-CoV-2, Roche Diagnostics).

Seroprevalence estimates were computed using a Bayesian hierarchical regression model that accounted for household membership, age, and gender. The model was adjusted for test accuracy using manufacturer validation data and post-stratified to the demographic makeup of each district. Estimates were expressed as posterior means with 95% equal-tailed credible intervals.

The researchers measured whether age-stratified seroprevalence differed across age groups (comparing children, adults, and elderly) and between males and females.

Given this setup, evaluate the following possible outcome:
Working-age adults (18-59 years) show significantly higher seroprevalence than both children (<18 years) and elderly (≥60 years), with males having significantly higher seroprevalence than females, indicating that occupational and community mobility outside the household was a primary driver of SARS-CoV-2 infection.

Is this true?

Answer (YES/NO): NO